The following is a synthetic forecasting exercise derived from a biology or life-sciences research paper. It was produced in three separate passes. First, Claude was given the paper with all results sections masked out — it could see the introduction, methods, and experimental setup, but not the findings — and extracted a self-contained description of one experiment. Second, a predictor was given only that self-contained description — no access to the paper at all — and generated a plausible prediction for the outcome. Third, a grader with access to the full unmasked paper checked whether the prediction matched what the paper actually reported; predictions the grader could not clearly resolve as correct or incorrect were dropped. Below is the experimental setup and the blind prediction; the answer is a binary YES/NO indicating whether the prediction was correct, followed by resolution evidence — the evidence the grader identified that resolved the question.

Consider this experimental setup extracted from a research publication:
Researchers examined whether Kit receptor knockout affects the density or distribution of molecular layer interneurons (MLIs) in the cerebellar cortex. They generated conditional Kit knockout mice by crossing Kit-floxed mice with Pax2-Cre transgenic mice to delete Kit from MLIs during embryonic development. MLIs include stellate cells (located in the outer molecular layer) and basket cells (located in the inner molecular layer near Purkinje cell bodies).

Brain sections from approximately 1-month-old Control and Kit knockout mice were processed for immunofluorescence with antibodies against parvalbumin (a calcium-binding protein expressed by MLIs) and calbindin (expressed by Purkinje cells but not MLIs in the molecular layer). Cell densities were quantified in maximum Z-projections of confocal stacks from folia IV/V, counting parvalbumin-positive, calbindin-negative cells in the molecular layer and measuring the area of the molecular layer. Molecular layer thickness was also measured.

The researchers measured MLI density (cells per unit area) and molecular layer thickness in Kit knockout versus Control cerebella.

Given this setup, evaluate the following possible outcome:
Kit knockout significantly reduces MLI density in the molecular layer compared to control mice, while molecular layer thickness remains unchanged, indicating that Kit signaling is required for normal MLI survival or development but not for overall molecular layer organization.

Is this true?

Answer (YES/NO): NO